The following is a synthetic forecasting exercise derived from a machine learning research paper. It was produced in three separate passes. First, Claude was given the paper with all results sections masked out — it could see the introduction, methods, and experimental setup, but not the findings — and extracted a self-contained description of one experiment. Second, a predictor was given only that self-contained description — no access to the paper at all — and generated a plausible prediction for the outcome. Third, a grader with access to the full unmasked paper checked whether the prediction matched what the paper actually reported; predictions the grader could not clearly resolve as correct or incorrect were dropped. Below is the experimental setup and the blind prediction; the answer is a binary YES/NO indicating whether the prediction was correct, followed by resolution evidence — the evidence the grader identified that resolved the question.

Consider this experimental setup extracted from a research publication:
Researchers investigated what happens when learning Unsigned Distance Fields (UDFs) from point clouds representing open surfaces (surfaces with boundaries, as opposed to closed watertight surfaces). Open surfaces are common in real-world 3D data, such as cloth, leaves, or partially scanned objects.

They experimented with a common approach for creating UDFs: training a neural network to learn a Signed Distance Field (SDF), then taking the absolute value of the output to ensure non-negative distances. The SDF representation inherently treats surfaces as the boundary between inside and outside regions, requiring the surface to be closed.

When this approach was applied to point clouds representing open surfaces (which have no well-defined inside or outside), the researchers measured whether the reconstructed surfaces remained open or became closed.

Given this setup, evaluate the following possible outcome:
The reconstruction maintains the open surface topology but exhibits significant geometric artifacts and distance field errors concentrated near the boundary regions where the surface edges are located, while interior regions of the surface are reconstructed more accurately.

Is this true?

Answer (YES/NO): NO